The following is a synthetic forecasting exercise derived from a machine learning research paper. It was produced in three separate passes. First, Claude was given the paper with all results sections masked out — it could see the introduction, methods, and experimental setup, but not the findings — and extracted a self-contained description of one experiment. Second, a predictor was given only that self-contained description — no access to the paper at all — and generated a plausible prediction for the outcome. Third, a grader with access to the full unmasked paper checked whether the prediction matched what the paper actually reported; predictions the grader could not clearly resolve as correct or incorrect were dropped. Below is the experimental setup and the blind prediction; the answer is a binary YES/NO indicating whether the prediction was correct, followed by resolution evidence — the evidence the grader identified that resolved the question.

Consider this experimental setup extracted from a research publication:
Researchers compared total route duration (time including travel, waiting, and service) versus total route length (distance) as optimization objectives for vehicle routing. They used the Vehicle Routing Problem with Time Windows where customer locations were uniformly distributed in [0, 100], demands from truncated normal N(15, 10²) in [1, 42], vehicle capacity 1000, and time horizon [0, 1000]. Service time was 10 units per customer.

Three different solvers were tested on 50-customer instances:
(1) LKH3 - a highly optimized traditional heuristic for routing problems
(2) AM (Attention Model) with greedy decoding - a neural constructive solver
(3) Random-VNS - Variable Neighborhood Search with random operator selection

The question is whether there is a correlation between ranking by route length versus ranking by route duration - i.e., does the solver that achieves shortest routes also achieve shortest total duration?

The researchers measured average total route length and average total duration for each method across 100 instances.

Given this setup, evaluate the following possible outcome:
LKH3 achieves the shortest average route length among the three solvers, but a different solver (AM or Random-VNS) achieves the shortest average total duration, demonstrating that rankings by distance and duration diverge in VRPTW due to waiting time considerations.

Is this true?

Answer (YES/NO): NO